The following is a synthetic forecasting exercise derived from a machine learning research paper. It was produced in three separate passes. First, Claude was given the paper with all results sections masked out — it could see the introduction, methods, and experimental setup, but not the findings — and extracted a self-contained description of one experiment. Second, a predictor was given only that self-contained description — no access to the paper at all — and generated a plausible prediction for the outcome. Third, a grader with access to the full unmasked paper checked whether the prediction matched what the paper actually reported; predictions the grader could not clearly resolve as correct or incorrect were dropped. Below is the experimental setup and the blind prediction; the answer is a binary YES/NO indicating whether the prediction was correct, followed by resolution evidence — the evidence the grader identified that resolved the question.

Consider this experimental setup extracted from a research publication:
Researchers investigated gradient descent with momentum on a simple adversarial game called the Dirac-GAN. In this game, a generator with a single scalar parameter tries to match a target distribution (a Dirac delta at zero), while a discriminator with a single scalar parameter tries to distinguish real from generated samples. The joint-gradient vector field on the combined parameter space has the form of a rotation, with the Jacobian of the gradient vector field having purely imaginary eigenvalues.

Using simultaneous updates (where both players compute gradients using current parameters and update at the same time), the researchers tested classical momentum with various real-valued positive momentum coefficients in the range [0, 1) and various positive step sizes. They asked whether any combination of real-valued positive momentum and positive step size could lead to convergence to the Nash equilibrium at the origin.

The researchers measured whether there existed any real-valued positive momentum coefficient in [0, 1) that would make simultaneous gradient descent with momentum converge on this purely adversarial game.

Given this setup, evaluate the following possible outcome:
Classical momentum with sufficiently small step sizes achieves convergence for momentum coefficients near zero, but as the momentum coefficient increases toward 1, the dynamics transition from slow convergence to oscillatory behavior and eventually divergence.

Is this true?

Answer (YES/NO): NO